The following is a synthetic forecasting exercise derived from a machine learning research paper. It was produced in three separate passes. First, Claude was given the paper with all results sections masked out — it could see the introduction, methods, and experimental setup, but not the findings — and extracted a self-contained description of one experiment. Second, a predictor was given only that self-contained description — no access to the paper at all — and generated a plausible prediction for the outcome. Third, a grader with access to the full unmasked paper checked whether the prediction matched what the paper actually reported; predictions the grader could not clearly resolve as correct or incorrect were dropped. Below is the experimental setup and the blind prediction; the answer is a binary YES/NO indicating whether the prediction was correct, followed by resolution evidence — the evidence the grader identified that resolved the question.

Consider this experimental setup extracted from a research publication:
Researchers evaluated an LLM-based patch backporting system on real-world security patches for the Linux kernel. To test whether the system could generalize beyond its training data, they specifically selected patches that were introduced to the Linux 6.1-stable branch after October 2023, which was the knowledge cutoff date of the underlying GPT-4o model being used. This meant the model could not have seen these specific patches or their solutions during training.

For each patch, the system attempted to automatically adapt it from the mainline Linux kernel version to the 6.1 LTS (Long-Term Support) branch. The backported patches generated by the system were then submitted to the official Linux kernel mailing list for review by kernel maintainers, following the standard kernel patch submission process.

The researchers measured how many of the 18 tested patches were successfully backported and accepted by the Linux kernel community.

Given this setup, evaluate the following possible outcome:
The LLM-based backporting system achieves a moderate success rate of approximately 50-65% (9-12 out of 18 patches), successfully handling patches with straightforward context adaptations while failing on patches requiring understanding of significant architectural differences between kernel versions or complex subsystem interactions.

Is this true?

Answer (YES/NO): YES